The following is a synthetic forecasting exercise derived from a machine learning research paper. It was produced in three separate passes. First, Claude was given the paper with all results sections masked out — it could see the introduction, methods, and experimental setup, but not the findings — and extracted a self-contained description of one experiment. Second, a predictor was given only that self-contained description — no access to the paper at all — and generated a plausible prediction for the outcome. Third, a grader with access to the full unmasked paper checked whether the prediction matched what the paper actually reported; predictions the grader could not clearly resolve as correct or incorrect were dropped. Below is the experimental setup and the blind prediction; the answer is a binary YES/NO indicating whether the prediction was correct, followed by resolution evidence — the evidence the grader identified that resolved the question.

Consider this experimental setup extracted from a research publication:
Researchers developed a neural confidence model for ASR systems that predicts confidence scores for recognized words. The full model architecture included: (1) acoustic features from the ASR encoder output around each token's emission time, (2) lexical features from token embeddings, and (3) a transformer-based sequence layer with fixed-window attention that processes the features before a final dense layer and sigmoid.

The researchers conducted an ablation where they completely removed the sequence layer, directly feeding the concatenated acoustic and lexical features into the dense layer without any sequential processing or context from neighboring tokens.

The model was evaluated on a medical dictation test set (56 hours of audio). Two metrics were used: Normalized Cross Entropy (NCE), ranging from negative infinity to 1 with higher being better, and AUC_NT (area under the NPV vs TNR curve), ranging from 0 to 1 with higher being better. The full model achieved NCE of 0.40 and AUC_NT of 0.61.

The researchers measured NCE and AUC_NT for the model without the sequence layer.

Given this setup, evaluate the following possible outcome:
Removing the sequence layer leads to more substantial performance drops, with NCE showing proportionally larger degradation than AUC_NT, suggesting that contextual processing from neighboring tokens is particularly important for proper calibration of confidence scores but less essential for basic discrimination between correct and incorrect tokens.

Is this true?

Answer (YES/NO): YES